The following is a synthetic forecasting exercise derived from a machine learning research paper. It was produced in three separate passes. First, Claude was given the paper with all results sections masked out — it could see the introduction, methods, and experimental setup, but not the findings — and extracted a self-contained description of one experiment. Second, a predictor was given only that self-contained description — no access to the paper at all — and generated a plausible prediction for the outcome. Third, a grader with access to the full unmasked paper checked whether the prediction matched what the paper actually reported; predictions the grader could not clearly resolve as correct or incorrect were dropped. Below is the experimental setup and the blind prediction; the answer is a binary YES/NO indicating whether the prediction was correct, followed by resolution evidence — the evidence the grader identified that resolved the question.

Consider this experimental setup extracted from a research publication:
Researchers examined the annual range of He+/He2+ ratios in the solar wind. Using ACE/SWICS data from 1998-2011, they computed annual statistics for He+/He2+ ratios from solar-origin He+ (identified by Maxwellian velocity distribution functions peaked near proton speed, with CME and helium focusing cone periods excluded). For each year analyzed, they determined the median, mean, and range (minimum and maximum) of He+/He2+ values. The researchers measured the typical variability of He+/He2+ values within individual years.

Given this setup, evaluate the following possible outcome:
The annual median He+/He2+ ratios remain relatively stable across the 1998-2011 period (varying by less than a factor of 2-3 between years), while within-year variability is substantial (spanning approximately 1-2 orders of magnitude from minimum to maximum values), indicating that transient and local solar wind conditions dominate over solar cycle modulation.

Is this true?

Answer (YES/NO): NO